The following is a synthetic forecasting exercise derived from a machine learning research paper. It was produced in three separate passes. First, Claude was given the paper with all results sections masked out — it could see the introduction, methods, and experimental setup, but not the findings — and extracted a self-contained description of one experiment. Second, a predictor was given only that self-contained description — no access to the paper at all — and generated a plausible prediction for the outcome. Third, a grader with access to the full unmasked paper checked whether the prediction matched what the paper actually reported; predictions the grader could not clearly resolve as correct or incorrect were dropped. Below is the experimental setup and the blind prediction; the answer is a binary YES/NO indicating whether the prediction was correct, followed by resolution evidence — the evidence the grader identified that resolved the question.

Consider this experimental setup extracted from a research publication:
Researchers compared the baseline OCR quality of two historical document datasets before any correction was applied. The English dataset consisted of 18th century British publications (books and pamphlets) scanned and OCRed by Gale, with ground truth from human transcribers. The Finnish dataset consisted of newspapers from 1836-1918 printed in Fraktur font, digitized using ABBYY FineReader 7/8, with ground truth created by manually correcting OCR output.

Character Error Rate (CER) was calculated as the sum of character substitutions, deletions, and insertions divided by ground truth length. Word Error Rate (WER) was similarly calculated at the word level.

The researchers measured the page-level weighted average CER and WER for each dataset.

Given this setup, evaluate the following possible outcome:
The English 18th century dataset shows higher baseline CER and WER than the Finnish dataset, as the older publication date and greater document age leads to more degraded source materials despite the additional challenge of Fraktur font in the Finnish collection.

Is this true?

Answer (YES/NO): NO